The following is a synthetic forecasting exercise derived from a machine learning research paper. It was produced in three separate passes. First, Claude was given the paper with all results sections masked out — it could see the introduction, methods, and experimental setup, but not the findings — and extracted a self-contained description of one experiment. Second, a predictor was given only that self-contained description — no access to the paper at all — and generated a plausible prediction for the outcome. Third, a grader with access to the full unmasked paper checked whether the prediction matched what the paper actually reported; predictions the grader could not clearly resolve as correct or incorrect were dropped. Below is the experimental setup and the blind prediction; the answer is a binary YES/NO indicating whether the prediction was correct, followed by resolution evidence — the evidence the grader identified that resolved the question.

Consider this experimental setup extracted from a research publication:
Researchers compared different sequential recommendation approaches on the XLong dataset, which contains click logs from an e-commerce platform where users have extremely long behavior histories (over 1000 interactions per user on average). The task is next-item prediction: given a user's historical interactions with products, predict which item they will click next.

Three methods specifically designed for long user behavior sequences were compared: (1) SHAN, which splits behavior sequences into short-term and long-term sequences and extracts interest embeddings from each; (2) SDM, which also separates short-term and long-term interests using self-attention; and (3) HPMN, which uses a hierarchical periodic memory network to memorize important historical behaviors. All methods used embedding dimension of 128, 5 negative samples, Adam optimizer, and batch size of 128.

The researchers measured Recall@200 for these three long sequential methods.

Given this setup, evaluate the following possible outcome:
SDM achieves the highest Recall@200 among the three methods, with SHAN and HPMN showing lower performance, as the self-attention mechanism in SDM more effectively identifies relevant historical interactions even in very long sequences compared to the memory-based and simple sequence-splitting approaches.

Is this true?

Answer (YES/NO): NO